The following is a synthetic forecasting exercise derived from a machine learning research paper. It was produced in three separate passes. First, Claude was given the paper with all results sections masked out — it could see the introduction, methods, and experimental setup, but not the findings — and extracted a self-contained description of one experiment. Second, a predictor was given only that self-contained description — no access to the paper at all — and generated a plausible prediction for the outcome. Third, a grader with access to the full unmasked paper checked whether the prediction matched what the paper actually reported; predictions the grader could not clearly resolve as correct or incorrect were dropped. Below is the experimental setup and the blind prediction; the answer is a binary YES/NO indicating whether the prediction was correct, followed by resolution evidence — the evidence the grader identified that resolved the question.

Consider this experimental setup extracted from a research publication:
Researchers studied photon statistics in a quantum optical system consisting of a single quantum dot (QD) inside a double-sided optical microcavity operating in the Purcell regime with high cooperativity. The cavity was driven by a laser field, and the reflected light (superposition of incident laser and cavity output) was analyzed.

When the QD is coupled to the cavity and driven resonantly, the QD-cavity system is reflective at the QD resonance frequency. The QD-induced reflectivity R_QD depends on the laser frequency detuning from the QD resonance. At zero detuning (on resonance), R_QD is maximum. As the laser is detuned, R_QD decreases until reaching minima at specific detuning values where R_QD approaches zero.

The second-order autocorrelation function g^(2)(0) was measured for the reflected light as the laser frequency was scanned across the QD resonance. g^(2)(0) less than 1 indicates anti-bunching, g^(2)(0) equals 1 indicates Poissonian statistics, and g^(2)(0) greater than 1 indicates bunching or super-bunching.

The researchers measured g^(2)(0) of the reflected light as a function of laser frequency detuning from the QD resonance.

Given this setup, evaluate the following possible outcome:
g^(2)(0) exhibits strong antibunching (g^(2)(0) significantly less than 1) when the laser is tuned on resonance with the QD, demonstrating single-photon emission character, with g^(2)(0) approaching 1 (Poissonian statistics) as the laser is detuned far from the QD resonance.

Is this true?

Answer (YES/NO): NO